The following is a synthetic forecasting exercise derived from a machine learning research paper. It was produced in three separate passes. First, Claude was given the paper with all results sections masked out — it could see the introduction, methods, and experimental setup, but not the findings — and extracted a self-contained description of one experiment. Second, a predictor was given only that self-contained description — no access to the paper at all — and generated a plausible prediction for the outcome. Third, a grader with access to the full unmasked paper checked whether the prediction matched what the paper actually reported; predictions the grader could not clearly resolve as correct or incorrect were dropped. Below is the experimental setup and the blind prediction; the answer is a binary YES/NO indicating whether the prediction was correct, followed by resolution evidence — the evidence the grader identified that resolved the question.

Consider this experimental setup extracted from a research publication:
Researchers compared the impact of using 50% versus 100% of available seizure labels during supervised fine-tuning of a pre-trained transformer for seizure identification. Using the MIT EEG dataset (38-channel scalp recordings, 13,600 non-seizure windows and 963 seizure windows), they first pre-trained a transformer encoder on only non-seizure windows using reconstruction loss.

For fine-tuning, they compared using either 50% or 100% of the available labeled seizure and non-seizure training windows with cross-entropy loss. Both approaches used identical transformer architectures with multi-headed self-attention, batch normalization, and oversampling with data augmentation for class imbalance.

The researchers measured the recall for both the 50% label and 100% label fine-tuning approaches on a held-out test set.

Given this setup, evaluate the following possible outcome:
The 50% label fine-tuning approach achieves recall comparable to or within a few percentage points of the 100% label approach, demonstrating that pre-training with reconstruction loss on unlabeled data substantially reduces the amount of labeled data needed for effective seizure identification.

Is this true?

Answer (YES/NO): NO